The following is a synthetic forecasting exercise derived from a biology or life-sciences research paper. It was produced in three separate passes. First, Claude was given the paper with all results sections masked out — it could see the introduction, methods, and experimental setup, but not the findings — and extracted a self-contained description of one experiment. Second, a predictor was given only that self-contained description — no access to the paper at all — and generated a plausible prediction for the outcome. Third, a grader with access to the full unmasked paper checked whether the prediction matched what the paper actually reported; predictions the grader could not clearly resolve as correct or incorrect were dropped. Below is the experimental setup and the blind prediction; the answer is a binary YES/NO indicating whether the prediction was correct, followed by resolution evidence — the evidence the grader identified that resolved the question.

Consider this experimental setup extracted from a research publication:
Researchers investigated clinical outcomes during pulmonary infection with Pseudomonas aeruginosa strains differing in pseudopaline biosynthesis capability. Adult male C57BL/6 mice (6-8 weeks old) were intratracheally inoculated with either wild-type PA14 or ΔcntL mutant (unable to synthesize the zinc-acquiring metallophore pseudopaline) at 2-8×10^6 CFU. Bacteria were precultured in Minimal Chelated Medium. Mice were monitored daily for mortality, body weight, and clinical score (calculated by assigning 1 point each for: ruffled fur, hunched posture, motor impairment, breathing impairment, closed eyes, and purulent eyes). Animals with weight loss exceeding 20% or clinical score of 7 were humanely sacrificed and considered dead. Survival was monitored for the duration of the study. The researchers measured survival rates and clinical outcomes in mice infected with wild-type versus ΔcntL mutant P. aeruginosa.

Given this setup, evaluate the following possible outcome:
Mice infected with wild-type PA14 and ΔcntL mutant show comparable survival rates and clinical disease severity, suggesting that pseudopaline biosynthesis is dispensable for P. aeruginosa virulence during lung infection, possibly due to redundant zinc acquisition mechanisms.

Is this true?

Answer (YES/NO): NO